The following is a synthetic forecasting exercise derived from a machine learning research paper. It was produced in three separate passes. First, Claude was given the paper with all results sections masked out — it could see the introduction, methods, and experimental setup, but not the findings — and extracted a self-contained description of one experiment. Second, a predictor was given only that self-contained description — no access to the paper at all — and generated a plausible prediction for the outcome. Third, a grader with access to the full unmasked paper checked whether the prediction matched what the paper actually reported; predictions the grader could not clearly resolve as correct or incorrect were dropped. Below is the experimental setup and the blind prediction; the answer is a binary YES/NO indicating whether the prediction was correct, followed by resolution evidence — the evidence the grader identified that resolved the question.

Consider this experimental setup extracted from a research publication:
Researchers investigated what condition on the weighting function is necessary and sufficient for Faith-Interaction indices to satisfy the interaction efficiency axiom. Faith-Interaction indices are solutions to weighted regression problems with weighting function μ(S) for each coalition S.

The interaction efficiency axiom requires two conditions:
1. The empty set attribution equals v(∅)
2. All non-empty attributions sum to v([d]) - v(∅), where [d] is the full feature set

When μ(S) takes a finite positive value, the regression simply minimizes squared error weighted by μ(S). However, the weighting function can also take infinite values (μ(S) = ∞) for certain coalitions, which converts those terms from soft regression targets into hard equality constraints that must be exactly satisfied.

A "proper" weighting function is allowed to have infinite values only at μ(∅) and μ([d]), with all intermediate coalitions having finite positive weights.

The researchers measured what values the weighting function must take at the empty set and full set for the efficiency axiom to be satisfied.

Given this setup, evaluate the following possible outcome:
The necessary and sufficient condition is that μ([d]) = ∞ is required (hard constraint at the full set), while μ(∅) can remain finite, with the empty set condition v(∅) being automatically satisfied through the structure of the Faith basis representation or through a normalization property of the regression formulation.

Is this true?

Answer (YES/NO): NO